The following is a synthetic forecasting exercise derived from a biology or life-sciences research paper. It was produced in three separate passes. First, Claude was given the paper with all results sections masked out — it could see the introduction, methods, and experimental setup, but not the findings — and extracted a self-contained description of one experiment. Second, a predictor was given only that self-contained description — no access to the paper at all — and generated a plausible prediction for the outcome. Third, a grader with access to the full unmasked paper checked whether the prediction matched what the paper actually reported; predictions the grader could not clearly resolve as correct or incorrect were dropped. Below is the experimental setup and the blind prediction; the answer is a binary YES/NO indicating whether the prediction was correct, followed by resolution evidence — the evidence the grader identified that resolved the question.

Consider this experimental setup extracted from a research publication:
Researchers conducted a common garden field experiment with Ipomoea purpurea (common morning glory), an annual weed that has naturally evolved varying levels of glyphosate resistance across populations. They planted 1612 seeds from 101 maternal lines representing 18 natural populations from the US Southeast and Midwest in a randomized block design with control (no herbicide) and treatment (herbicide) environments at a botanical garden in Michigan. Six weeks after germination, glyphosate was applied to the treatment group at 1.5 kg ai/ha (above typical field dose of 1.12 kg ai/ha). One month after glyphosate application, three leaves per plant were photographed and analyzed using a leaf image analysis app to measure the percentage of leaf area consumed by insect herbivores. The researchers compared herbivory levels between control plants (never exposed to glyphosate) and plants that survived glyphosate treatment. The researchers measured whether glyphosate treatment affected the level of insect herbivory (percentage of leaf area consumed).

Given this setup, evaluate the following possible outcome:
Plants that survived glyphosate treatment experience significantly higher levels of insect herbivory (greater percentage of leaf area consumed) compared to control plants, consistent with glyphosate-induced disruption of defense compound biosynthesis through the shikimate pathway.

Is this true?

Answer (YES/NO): YES